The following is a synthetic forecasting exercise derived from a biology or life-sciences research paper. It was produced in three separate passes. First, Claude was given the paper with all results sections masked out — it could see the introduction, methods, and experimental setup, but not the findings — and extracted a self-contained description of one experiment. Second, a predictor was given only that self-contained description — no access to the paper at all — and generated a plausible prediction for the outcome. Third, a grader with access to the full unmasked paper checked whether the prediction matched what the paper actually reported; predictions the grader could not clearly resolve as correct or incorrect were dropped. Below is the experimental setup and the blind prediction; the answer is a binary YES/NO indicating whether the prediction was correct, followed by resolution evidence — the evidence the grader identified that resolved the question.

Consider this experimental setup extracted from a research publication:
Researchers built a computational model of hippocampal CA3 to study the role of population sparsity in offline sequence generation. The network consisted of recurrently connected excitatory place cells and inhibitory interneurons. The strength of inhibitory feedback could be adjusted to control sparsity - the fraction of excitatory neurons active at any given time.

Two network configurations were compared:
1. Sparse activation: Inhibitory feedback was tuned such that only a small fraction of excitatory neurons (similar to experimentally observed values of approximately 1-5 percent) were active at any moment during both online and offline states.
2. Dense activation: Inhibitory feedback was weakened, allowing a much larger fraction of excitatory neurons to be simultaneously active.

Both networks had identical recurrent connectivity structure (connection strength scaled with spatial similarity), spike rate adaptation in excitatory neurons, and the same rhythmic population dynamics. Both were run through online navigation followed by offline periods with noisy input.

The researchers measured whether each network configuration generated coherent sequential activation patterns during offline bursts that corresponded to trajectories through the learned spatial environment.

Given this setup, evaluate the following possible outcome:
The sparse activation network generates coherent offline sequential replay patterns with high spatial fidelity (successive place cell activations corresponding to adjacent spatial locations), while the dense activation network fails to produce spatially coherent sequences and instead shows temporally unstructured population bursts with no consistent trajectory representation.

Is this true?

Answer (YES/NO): NO